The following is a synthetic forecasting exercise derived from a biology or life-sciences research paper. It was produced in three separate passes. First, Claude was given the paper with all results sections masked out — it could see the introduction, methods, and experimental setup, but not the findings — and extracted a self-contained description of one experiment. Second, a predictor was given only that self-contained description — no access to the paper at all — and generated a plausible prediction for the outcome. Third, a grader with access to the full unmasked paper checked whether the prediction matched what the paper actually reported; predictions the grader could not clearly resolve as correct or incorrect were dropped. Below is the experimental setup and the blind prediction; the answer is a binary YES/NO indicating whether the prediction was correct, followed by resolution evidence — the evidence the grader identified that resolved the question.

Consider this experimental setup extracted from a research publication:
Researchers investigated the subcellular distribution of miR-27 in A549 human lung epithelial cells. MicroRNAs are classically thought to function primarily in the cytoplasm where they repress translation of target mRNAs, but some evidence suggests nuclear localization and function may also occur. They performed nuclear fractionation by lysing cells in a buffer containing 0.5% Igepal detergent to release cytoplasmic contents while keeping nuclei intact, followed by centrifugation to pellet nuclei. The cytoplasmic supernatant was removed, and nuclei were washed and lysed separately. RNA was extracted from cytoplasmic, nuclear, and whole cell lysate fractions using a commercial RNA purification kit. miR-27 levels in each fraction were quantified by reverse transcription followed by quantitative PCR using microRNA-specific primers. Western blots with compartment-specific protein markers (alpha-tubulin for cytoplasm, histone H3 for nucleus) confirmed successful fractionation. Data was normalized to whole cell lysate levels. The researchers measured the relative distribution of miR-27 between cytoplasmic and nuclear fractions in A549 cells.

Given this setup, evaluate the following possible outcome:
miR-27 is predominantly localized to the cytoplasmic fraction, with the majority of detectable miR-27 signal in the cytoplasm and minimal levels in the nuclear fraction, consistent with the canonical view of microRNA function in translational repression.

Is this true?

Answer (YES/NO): NO